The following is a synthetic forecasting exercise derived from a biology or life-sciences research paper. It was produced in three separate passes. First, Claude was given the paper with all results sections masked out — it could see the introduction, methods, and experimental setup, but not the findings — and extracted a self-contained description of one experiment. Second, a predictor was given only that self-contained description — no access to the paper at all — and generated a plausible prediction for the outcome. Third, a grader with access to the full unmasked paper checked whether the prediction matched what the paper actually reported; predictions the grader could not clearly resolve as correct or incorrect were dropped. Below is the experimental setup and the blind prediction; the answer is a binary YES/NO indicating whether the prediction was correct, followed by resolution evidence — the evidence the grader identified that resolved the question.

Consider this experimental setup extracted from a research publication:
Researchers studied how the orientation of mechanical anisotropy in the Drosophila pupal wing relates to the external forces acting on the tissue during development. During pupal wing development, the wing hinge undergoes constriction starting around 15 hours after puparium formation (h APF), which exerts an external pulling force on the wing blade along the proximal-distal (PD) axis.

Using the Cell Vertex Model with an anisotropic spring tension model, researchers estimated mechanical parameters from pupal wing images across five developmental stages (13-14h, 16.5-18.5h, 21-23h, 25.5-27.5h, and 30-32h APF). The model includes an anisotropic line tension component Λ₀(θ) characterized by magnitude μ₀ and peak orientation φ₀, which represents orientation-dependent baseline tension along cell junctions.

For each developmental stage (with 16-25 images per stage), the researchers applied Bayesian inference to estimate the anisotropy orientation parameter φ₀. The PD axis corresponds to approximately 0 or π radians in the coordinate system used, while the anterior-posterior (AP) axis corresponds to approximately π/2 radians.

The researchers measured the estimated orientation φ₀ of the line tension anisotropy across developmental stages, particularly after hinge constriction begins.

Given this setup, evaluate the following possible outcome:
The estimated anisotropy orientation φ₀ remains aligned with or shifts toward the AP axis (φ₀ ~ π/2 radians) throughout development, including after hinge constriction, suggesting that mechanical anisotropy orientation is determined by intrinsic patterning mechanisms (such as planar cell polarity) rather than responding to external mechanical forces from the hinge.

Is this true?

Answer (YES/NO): NO